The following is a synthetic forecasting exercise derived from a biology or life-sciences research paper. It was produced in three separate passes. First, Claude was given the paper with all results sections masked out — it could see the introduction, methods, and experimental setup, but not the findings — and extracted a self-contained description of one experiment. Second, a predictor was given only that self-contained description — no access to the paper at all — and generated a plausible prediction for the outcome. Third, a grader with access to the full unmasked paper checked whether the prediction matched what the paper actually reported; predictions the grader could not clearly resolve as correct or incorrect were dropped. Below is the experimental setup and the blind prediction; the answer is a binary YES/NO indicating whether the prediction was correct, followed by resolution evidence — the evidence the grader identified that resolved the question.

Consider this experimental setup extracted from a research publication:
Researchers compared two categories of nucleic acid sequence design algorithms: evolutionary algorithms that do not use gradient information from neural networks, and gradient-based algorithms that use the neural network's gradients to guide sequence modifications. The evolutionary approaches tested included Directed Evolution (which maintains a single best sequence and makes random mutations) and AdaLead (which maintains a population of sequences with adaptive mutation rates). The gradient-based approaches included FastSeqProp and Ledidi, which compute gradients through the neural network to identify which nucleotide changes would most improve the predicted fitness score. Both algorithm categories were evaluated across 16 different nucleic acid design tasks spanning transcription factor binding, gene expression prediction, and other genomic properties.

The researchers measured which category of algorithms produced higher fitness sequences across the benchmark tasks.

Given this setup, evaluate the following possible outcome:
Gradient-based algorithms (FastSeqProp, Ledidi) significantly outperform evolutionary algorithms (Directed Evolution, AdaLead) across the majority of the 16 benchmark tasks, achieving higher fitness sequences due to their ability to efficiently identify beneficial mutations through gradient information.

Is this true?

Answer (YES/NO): NO